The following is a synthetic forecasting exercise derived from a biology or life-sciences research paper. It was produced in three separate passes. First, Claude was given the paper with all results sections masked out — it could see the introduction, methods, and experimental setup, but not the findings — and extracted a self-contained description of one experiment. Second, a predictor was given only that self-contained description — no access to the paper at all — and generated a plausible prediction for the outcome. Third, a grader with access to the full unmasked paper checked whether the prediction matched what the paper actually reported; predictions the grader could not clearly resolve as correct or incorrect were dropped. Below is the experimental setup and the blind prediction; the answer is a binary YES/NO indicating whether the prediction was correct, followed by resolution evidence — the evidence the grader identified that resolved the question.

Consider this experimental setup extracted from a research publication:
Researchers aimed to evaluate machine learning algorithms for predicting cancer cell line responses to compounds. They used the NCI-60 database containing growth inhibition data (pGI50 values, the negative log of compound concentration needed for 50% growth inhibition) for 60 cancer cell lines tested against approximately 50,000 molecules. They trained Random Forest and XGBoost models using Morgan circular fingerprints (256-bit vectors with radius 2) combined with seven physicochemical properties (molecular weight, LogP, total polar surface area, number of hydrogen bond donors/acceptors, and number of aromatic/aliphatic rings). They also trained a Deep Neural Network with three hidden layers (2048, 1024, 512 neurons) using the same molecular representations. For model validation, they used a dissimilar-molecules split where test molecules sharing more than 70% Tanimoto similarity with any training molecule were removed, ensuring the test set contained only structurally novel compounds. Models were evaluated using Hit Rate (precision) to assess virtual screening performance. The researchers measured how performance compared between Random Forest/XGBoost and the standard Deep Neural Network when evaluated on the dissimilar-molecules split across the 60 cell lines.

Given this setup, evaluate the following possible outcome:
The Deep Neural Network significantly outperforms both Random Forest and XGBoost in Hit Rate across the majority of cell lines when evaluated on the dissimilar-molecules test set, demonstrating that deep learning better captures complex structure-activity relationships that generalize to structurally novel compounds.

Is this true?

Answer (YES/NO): NO